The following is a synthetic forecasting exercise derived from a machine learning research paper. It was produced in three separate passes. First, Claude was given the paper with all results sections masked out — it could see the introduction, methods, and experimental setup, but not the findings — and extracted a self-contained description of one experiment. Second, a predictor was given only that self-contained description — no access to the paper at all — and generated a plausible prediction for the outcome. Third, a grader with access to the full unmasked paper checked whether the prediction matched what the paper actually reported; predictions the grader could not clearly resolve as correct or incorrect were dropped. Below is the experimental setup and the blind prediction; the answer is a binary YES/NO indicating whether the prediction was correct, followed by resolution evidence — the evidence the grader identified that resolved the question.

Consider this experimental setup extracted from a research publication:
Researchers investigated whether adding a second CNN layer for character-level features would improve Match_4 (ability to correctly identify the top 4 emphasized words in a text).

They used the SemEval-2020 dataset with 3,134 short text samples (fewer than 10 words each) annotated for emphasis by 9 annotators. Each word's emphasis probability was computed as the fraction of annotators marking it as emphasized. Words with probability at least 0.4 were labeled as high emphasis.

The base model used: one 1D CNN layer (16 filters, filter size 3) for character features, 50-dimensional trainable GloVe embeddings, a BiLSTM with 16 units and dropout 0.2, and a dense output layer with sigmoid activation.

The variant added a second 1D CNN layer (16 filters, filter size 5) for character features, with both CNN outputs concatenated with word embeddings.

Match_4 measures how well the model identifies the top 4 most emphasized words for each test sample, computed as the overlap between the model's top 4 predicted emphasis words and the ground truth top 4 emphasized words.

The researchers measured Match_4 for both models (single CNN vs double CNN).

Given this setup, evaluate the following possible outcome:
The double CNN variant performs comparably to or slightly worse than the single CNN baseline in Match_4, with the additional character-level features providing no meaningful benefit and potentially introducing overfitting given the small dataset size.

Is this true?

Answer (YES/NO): YES